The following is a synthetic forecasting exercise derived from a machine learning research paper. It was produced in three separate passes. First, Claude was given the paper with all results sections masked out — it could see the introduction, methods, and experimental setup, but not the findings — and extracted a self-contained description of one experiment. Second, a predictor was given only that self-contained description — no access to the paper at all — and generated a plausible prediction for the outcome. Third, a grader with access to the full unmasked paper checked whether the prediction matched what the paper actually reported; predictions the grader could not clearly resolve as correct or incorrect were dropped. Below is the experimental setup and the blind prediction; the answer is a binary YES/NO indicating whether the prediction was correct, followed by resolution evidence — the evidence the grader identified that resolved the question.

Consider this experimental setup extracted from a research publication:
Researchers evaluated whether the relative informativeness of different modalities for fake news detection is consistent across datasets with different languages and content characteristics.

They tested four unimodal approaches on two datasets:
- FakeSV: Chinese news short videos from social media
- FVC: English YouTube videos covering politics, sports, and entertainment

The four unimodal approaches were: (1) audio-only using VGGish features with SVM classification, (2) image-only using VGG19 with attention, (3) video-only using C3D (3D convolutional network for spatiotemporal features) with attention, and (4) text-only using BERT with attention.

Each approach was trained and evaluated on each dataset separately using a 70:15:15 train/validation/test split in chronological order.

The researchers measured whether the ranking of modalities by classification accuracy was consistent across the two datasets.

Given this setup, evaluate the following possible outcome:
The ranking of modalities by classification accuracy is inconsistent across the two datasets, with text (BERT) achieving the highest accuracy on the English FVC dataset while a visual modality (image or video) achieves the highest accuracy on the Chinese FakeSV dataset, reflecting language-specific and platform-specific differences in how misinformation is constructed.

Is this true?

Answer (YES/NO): NO